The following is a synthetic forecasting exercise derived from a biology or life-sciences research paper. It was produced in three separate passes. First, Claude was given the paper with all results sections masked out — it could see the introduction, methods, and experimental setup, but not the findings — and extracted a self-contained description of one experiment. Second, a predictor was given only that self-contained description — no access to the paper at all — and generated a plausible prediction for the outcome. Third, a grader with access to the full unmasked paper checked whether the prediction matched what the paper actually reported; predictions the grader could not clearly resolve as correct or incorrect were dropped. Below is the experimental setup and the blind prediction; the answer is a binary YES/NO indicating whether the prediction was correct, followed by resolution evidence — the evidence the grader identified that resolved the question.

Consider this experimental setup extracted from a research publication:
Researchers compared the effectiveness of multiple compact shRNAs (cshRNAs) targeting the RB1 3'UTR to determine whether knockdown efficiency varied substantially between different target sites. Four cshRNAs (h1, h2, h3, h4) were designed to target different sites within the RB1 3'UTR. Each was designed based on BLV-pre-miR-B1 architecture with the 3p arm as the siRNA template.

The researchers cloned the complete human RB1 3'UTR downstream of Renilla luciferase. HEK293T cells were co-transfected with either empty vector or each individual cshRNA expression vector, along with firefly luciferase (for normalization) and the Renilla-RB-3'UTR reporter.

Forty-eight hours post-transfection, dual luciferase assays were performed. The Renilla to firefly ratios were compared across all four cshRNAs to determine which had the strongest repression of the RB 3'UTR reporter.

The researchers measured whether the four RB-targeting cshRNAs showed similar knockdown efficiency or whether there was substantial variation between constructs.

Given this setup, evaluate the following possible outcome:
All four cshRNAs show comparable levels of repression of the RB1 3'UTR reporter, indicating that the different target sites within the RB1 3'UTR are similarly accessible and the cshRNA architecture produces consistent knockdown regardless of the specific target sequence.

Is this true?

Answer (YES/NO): NO